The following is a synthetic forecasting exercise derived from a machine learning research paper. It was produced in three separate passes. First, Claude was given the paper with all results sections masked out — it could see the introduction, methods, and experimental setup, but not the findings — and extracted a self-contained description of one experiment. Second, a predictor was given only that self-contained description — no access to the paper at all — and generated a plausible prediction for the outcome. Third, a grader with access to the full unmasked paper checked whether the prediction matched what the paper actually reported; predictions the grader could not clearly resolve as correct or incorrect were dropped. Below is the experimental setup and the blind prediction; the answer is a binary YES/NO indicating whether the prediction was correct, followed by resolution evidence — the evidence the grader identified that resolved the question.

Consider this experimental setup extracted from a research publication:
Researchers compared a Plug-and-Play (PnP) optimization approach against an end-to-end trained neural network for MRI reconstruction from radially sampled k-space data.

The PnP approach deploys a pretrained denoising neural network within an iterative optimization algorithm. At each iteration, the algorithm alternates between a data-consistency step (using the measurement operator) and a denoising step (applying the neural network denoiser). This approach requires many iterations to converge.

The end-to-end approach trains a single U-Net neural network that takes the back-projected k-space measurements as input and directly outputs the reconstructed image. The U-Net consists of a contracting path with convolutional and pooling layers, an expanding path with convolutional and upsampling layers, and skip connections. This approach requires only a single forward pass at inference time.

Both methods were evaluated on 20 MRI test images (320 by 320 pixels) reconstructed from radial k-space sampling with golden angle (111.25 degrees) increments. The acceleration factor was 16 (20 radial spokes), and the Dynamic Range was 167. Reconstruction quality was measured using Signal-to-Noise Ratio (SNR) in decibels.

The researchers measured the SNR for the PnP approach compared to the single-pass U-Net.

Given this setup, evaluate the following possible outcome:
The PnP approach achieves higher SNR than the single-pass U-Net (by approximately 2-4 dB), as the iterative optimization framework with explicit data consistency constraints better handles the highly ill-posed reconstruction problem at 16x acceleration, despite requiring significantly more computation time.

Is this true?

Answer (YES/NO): NO